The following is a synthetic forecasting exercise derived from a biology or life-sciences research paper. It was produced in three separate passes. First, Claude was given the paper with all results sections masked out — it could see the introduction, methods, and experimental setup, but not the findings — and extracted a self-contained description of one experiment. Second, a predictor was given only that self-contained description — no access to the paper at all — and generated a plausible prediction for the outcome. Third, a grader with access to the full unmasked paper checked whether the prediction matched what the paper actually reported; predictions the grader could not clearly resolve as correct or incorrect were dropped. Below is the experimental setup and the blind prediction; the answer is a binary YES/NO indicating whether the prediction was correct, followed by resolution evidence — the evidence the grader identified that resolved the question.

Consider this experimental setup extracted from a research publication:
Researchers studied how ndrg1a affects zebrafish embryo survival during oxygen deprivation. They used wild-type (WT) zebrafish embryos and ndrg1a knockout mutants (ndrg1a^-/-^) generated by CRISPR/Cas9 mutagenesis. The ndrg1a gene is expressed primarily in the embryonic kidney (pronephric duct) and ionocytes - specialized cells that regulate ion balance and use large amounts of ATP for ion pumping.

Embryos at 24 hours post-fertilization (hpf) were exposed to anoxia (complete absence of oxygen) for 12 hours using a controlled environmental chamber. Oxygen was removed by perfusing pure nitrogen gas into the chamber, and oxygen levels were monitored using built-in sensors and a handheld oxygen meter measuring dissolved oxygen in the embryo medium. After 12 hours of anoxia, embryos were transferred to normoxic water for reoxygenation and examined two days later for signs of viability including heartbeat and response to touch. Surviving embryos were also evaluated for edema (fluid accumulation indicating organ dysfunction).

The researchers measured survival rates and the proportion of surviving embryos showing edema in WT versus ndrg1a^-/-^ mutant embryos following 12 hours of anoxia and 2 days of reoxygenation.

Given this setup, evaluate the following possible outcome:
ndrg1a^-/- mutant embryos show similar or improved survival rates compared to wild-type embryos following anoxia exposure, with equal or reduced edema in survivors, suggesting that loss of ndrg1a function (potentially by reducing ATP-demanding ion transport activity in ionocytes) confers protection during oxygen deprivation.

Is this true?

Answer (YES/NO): NO